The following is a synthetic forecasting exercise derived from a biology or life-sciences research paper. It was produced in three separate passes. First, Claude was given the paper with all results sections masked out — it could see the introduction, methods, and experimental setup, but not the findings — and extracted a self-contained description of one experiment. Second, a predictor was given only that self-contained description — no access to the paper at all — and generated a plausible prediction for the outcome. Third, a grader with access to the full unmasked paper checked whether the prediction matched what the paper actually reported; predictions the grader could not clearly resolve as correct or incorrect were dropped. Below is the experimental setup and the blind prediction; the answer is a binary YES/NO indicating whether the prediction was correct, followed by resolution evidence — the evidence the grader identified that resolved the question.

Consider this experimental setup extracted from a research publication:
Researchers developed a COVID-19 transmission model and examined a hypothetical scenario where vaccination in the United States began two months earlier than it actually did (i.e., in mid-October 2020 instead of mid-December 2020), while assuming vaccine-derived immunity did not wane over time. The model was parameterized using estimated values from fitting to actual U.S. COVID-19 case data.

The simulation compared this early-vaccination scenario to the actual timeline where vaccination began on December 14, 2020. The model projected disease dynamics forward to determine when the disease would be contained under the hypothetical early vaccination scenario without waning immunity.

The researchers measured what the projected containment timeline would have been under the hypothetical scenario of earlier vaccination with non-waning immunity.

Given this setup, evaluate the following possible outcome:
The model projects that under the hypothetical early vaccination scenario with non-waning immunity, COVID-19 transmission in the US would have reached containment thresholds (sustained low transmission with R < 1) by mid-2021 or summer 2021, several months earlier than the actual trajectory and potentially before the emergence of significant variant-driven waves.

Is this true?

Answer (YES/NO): YES